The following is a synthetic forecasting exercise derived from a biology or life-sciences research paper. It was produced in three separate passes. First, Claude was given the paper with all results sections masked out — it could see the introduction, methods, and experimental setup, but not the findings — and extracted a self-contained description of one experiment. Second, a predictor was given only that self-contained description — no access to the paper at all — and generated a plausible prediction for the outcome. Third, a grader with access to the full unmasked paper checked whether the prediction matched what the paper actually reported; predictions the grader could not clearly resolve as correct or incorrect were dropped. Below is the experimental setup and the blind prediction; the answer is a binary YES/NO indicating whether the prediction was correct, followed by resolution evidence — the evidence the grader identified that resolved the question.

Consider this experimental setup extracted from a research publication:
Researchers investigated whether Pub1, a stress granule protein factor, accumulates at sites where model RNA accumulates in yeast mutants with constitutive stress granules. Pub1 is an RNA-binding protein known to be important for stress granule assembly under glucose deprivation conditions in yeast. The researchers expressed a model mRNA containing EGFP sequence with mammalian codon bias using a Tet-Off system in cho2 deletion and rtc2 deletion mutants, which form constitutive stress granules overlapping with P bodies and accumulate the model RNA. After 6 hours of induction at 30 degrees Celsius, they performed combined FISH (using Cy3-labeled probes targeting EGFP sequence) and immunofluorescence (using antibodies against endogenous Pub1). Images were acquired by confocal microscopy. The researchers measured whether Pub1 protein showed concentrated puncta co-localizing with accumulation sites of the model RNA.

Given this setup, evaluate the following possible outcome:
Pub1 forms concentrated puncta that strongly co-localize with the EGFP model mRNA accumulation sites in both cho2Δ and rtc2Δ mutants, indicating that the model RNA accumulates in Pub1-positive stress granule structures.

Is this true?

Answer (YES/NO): NO